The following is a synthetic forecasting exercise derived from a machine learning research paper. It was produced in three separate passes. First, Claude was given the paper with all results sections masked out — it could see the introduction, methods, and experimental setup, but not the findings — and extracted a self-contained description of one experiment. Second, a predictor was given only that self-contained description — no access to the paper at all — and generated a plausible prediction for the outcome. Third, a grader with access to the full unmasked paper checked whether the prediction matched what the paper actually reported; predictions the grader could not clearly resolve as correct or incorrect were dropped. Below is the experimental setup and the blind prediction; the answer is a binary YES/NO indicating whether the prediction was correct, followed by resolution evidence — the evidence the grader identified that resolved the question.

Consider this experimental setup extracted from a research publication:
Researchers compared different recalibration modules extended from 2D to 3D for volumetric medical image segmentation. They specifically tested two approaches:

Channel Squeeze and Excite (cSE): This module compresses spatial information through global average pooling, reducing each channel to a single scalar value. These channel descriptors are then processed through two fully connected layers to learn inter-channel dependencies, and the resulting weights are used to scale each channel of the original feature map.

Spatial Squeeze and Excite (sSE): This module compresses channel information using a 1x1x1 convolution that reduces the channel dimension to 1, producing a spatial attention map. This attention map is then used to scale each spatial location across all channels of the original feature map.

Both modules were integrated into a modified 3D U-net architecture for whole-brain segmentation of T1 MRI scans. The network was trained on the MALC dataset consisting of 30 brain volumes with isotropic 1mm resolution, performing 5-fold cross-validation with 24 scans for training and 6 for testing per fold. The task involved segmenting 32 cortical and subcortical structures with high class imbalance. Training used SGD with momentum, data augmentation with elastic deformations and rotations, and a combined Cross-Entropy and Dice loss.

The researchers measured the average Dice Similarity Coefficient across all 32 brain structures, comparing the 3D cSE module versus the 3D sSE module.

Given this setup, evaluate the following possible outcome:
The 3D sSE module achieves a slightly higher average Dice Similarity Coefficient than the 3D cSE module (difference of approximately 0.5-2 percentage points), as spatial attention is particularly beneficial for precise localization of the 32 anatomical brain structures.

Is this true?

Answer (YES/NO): NO